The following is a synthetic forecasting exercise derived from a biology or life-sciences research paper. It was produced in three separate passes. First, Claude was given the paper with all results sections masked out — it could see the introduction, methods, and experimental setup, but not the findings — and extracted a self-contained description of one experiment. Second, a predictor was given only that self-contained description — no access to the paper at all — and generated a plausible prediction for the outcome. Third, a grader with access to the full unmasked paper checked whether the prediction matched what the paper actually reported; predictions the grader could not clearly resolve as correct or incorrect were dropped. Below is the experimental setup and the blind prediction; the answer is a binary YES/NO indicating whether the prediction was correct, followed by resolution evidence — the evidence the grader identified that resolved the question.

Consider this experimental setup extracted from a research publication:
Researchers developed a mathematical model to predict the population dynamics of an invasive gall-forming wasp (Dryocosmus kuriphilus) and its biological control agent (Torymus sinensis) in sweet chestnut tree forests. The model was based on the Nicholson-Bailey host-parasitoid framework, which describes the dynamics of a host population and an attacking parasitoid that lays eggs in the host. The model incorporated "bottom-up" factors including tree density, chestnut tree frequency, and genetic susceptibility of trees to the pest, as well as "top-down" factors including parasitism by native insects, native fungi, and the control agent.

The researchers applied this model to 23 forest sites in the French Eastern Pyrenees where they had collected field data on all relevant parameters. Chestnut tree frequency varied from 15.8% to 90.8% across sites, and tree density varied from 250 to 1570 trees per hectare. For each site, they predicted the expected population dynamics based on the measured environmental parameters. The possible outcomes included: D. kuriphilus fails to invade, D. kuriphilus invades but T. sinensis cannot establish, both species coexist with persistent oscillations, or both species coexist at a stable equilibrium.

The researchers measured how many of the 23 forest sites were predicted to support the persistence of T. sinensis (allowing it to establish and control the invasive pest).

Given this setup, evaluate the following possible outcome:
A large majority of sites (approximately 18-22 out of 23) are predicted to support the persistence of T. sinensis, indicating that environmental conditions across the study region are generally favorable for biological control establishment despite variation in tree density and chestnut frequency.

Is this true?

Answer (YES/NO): NO